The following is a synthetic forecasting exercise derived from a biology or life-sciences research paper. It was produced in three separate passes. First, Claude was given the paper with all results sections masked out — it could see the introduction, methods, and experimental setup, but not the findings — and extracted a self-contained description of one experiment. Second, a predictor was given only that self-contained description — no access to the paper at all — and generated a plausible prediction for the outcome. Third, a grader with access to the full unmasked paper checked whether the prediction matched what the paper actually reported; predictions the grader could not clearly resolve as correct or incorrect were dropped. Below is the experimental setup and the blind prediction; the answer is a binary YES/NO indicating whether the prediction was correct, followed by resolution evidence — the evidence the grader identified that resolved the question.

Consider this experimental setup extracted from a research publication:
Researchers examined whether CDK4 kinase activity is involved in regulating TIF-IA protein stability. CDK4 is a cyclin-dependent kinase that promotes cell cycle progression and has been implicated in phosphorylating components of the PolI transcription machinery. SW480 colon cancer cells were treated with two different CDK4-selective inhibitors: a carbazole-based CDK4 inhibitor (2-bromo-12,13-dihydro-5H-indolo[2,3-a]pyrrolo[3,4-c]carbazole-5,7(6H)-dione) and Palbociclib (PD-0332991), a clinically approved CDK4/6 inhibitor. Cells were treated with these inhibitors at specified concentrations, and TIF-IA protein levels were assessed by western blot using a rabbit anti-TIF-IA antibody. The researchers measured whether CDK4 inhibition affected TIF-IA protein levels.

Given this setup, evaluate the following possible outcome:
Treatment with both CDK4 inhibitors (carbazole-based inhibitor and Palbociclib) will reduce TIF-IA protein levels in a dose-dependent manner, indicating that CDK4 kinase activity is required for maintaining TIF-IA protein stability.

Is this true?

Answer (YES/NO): YES